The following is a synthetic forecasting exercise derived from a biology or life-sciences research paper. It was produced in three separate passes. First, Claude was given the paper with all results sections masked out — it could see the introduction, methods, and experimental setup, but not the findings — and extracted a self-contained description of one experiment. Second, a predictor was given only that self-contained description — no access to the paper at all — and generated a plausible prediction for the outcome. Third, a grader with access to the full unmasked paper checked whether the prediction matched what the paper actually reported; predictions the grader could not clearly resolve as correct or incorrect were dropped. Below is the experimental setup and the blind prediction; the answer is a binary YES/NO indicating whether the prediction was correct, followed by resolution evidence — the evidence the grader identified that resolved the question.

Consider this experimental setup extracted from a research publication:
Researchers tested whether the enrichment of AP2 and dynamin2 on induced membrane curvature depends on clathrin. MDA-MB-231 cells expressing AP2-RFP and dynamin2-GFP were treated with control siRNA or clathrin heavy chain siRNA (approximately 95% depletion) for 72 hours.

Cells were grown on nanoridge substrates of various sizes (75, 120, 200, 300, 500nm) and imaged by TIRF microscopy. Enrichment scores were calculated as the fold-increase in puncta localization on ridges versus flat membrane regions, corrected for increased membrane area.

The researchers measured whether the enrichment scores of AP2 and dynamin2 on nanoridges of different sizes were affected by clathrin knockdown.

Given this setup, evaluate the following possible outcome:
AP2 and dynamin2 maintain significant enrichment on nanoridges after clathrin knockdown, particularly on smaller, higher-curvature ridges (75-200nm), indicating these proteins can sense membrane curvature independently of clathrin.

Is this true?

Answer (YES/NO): YES